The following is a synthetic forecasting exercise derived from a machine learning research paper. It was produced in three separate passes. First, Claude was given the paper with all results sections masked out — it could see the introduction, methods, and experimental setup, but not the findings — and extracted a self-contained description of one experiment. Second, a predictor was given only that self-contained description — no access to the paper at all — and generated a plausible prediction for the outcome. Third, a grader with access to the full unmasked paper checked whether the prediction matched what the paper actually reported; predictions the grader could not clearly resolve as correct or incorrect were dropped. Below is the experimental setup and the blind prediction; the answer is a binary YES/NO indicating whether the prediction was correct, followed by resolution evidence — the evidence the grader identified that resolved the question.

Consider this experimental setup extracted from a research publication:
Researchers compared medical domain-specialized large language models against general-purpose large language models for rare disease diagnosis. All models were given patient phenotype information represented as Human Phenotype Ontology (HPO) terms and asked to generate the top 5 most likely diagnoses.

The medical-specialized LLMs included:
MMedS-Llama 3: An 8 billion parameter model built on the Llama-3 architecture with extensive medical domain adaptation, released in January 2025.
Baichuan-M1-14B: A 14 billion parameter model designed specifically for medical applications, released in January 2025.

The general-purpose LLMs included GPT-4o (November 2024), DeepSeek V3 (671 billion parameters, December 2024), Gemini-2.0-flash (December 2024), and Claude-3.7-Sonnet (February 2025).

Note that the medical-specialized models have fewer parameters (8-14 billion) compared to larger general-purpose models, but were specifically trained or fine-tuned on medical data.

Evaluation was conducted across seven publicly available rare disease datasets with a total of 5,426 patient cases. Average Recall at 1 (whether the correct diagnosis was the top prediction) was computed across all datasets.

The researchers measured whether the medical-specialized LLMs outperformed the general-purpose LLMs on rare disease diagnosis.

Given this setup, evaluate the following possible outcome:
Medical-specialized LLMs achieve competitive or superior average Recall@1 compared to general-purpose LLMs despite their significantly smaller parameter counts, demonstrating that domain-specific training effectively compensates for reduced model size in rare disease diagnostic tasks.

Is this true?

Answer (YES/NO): NO